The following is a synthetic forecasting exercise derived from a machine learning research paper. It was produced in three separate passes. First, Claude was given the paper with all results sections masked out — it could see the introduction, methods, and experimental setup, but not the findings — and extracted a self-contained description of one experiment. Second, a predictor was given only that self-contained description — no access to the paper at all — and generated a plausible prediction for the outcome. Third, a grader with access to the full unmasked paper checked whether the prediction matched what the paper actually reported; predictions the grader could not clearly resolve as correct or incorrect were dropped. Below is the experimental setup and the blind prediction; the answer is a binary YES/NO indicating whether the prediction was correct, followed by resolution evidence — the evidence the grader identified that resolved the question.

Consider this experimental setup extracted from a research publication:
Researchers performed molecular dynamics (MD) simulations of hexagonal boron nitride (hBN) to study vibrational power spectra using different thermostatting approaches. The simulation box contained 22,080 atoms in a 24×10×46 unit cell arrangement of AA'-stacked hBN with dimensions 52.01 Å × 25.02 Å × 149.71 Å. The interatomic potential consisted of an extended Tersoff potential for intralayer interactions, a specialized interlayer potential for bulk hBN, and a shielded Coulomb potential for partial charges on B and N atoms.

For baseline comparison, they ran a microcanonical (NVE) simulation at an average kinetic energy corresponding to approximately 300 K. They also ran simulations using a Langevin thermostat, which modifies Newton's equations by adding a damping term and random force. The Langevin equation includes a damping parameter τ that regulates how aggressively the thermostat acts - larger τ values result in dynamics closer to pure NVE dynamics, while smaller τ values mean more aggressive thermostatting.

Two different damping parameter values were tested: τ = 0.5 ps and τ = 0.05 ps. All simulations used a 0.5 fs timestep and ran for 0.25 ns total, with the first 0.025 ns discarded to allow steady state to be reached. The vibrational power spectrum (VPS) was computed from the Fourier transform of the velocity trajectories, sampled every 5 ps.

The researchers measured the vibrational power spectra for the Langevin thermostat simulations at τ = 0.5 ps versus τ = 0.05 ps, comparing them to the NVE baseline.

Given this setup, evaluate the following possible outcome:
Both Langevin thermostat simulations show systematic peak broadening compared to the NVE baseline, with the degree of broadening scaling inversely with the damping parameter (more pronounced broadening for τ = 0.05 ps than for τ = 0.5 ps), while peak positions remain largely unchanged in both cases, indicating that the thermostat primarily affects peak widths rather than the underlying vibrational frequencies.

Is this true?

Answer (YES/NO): YES